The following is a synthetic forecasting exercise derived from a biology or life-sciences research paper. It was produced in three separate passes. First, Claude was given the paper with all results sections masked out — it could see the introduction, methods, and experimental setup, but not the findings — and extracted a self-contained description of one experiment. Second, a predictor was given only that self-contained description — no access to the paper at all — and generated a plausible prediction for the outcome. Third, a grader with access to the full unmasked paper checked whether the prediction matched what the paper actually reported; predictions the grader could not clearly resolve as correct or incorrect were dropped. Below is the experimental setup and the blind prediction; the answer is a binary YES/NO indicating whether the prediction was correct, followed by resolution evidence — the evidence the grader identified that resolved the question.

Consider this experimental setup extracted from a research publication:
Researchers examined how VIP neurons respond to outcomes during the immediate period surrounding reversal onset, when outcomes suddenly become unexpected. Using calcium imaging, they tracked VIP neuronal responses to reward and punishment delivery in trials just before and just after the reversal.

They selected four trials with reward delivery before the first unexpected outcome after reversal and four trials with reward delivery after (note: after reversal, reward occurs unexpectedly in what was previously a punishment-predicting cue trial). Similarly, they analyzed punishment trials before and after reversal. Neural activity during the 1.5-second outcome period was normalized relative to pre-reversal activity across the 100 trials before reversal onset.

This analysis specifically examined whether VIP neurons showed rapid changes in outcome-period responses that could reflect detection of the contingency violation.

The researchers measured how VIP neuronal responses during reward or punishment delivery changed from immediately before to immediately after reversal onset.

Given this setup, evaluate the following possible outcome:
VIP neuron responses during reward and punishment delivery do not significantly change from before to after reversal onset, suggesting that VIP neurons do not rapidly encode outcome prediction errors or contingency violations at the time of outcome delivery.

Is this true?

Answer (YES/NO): YES